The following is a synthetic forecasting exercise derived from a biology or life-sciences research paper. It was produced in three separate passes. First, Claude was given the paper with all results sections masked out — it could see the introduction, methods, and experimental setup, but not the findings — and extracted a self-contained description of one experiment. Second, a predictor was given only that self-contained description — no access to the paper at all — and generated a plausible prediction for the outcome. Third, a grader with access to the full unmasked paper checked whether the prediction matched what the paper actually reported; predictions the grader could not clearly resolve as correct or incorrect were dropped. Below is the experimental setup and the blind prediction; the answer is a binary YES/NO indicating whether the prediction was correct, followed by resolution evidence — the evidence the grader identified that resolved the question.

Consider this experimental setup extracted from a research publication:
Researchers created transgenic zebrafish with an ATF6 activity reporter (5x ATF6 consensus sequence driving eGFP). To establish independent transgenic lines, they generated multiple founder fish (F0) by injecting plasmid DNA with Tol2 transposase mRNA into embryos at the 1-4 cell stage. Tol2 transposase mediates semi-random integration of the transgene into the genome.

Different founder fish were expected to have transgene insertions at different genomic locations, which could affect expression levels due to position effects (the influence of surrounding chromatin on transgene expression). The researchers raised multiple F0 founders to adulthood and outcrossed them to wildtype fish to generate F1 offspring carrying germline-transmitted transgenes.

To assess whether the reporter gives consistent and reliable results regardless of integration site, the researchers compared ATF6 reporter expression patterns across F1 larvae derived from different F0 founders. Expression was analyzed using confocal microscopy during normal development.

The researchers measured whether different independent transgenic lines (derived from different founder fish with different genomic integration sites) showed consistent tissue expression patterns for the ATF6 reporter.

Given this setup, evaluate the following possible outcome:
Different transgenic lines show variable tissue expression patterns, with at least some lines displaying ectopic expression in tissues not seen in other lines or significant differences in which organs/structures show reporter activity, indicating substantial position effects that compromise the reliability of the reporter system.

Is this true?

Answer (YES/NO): NO